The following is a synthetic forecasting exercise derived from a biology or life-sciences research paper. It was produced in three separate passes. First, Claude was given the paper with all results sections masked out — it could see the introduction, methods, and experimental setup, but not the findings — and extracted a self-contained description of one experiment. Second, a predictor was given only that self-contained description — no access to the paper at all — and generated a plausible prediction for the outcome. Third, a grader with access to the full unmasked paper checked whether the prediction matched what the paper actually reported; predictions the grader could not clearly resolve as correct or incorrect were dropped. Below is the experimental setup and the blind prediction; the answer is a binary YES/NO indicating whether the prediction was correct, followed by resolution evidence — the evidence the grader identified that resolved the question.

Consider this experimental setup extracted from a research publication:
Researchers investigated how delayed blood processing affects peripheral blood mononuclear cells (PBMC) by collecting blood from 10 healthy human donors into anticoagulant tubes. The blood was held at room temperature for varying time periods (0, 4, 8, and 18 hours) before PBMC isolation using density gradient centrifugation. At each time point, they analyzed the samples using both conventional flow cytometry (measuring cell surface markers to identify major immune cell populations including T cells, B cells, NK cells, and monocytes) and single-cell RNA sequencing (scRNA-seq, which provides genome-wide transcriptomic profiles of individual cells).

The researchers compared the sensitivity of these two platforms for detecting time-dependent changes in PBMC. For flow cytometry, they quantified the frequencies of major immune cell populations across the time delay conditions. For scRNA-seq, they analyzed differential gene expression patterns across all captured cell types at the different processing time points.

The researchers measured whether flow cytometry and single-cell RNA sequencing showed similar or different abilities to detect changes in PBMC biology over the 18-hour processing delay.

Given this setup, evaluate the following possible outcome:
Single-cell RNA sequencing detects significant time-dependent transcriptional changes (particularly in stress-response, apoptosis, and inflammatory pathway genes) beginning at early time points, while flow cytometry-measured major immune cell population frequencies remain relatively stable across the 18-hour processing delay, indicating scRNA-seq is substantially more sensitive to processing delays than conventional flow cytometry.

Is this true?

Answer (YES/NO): YES